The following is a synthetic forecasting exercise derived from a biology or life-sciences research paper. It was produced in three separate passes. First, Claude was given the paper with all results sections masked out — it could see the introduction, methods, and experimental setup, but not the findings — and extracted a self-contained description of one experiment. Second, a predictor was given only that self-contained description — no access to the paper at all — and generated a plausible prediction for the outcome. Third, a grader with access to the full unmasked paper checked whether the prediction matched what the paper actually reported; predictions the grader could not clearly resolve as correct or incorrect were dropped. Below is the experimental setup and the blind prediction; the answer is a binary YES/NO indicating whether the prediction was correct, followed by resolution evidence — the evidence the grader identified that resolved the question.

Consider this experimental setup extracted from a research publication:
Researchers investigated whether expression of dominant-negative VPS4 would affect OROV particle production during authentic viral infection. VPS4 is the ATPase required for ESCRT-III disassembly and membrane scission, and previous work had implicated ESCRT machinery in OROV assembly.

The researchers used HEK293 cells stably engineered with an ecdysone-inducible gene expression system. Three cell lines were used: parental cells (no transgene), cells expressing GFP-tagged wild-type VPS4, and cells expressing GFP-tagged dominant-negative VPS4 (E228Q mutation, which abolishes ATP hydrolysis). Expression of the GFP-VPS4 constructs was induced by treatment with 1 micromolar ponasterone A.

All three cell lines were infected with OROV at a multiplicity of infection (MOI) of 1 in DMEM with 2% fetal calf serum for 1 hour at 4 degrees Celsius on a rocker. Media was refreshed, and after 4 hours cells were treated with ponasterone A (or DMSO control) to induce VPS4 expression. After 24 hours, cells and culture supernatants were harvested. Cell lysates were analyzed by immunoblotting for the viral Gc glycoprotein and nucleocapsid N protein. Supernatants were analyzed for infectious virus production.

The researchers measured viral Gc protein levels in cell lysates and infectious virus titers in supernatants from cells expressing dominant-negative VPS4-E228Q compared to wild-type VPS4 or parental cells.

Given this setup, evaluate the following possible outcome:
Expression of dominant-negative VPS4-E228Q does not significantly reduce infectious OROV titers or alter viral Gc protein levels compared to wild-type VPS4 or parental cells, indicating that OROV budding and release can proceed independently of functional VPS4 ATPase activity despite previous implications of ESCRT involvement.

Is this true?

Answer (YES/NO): NO